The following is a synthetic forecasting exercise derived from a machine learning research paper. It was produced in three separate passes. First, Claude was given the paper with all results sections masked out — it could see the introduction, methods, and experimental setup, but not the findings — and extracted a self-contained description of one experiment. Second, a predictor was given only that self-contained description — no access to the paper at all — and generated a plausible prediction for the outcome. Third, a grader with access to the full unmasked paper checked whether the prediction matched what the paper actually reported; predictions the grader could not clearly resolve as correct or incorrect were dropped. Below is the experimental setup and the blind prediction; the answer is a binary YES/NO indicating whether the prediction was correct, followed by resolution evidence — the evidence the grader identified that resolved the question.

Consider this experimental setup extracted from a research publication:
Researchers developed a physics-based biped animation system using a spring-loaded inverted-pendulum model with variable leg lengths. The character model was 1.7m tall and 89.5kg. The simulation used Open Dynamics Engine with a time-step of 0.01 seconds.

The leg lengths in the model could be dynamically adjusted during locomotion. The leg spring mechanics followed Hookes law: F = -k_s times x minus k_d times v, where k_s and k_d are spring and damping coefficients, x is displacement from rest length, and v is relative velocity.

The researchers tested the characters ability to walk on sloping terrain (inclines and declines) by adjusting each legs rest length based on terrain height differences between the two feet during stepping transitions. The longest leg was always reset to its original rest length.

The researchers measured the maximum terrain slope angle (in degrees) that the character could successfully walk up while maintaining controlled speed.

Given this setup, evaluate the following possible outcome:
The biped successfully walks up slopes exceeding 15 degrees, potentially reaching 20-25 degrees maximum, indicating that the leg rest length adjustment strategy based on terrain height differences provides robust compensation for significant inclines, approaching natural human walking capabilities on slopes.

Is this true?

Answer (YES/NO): YES